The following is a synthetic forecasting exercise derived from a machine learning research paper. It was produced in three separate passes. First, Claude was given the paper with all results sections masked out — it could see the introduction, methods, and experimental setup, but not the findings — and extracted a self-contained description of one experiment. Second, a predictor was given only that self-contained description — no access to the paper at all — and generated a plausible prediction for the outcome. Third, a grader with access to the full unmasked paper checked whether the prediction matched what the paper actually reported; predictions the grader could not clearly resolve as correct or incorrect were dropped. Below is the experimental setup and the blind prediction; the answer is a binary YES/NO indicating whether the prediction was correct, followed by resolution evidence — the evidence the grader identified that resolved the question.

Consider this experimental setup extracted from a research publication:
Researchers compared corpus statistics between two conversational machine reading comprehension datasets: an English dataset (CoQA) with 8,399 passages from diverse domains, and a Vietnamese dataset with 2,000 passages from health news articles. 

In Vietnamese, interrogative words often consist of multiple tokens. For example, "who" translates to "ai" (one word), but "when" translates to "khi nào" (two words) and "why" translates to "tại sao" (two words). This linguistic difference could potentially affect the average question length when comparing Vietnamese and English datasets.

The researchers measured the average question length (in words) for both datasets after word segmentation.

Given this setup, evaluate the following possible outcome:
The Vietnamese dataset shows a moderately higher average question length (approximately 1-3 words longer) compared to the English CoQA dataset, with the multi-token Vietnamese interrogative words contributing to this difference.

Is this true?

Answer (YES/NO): NO